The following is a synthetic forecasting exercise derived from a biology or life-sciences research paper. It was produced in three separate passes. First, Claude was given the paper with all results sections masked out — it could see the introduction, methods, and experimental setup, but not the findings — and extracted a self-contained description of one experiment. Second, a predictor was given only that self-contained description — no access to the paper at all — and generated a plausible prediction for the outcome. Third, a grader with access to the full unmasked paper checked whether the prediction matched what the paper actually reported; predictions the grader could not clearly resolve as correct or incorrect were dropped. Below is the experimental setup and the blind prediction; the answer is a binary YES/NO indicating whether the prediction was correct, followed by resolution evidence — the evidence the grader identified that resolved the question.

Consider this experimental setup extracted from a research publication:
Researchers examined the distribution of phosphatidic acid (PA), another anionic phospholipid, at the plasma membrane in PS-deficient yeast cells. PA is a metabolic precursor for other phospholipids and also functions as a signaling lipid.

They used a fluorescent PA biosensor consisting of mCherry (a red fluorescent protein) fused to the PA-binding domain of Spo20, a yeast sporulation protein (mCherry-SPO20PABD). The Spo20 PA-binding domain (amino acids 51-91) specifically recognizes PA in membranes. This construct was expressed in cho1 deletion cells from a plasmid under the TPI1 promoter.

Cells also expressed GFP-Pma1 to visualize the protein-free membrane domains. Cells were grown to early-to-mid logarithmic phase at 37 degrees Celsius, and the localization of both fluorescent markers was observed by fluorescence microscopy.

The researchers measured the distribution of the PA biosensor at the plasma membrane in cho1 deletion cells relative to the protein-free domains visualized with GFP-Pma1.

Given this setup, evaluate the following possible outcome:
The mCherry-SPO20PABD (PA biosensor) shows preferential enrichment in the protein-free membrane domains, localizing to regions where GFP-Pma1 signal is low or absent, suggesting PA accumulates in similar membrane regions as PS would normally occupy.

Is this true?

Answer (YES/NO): NO